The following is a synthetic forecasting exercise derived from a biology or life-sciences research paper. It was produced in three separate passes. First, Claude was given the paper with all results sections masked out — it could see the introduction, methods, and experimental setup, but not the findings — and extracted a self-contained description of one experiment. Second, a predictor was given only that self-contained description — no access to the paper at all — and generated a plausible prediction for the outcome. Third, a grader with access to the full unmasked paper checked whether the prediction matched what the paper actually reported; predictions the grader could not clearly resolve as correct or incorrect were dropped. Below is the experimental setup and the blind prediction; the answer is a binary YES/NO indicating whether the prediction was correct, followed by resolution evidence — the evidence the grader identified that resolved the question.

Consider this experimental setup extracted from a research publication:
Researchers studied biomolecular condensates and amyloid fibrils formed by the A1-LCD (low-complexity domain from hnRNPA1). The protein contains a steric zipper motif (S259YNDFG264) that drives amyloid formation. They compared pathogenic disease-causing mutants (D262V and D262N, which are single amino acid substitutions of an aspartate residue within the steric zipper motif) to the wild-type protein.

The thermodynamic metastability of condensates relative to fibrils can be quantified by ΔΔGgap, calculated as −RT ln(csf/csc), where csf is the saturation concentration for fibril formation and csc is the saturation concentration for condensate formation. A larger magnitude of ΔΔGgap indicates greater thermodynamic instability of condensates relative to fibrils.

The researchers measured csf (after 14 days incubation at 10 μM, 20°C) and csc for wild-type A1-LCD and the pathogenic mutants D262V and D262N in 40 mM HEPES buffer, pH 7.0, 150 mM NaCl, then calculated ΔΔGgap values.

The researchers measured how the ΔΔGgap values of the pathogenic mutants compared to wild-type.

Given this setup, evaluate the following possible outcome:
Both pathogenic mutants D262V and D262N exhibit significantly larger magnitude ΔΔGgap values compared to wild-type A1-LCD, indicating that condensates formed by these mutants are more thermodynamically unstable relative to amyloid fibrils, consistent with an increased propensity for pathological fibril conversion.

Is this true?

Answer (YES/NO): YES